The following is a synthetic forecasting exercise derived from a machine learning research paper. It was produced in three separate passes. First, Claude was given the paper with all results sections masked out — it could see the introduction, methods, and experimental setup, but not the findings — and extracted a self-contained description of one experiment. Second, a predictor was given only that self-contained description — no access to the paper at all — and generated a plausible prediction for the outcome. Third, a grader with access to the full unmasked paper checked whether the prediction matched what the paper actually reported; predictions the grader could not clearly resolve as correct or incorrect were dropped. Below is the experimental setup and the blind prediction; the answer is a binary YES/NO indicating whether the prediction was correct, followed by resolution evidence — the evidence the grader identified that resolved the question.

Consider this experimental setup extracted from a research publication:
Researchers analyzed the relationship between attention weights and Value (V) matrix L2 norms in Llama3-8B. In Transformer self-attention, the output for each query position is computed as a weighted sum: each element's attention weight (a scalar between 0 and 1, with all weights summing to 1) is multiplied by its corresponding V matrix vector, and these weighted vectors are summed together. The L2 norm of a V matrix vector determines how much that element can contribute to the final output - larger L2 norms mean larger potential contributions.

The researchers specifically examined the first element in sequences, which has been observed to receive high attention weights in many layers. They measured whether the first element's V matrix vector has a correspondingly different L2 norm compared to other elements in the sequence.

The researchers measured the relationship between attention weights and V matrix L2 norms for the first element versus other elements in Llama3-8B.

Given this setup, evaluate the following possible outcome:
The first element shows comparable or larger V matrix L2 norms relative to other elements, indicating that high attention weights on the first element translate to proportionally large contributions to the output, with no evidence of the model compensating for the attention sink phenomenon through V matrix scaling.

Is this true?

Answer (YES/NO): NO